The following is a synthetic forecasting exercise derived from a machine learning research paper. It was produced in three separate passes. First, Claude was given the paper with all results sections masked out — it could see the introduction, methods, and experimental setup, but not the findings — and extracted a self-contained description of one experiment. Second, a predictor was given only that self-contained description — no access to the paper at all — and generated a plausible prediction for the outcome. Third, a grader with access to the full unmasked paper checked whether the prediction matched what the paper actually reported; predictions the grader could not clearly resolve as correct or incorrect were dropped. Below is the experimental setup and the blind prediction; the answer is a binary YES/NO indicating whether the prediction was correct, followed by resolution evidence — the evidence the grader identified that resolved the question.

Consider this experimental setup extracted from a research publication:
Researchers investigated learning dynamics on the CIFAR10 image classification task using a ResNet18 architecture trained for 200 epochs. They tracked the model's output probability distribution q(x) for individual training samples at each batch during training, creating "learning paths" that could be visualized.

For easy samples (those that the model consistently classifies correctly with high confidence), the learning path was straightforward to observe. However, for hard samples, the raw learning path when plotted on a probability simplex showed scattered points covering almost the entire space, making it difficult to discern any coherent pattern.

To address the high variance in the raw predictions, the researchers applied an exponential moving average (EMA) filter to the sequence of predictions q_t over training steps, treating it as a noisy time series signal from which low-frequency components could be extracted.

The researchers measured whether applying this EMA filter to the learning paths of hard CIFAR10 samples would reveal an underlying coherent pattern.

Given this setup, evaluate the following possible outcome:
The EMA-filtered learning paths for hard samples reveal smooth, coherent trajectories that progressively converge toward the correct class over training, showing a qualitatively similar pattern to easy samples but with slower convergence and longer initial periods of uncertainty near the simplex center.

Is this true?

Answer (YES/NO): NO